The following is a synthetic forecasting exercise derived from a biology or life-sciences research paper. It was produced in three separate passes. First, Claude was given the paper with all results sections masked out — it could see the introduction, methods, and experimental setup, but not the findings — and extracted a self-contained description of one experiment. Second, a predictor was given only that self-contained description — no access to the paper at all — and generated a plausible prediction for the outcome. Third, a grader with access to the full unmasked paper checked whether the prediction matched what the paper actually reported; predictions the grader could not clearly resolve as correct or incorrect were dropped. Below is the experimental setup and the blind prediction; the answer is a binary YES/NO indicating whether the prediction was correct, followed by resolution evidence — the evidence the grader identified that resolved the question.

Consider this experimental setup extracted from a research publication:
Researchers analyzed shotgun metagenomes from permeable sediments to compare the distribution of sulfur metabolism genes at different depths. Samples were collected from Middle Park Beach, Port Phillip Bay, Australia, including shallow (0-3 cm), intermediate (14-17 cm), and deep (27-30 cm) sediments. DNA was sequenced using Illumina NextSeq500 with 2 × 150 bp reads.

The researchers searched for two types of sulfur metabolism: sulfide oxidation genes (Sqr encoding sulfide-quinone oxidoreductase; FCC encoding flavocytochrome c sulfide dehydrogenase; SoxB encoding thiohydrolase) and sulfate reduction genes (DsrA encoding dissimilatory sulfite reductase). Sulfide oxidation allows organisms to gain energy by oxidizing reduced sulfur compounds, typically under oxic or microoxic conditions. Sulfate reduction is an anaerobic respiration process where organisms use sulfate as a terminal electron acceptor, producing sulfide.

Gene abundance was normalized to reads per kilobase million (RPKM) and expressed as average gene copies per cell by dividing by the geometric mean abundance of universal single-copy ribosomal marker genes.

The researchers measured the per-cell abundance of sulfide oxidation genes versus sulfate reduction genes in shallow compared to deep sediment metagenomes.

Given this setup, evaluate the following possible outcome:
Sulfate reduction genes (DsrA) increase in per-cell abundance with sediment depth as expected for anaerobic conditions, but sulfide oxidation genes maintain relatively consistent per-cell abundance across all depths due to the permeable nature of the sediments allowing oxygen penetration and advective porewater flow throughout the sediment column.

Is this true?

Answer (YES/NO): YES